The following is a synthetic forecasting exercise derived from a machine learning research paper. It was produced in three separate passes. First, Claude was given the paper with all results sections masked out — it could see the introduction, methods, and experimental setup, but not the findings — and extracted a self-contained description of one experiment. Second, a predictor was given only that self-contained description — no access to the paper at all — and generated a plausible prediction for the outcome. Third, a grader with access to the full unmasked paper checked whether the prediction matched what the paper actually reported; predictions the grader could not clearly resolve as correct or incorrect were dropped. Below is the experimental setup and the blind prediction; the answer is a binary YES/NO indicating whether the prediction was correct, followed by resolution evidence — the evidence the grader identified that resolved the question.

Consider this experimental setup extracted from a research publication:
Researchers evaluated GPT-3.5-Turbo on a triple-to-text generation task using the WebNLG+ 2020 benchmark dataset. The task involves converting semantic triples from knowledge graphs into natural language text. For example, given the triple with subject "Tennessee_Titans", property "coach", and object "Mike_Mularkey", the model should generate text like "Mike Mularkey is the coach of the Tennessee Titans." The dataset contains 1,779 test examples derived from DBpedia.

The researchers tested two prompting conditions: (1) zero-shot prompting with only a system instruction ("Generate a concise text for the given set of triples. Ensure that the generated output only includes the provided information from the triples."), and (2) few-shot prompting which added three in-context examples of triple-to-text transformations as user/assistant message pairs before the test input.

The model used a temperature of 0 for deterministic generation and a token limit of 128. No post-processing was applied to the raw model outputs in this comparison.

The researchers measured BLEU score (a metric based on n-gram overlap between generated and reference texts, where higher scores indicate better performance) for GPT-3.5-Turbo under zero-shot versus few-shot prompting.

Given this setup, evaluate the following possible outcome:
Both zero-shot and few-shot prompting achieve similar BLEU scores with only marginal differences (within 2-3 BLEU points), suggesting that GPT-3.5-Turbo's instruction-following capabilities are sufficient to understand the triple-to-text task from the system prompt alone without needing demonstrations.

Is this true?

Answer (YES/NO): YES